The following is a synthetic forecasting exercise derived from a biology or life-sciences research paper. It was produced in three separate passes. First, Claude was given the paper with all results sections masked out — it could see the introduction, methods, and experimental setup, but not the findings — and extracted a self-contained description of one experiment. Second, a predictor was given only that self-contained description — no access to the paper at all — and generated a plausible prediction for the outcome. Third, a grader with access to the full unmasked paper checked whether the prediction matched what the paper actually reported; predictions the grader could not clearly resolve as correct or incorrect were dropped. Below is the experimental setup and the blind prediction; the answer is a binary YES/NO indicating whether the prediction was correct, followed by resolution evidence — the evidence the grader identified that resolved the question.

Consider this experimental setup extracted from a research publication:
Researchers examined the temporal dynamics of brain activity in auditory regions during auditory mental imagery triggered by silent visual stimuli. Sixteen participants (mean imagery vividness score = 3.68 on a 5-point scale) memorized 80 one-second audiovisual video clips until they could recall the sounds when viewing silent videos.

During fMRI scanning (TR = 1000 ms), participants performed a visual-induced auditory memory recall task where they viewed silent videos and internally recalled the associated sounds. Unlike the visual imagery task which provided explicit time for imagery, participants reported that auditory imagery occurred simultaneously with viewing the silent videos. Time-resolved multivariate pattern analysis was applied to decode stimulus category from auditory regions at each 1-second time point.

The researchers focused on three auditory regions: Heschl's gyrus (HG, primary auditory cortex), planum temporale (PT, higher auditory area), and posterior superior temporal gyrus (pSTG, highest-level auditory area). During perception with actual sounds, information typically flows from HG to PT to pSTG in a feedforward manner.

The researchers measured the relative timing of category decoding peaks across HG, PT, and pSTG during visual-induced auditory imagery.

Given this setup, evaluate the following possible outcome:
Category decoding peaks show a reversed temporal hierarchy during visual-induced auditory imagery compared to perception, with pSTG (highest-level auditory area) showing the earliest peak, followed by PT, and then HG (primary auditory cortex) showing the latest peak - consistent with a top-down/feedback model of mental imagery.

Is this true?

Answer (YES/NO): NO